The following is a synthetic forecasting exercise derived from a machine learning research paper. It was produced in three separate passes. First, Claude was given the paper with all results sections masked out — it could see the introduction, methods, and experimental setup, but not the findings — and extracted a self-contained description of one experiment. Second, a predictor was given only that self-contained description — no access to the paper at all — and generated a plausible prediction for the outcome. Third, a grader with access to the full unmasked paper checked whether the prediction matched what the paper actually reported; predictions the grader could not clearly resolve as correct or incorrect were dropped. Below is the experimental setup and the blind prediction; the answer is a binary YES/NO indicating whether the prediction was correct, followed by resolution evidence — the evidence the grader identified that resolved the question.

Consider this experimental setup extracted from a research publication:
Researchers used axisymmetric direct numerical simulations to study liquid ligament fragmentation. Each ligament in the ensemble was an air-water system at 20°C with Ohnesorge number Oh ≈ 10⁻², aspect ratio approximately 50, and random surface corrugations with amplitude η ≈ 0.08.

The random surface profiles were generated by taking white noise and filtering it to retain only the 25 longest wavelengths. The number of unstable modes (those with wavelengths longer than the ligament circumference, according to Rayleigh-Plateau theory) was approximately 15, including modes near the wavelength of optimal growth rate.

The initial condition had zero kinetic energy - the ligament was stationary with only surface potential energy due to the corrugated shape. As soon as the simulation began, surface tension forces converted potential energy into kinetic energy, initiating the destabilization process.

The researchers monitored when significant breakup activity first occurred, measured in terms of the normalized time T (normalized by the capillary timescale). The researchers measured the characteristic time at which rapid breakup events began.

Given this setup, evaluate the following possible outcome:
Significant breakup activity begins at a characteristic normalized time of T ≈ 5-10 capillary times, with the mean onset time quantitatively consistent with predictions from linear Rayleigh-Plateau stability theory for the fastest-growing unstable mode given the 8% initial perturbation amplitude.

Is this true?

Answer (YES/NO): YES